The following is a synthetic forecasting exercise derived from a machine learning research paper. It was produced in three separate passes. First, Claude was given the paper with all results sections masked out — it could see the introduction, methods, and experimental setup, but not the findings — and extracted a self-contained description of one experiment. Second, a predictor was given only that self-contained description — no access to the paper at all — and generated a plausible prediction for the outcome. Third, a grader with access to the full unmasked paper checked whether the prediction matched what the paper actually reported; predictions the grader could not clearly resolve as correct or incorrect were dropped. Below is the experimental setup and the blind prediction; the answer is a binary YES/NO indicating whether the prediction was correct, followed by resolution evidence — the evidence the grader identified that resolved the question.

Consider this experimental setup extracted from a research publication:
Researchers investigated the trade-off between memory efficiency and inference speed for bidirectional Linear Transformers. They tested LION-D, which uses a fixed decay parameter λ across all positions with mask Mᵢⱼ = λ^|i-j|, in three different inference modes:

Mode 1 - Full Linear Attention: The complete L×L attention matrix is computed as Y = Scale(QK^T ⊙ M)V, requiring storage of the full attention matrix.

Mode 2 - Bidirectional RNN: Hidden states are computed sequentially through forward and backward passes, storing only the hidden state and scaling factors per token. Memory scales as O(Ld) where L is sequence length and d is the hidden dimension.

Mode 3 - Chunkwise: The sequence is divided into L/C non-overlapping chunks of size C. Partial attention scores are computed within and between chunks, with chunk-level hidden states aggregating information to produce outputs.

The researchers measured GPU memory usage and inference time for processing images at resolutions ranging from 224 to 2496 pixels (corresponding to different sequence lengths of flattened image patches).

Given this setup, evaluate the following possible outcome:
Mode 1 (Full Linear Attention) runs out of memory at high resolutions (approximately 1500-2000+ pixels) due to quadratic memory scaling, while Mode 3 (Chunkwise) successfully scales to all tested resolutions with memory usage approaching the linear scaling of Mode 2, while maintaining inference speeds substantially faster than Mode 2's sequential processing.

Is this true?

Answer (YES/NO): NO